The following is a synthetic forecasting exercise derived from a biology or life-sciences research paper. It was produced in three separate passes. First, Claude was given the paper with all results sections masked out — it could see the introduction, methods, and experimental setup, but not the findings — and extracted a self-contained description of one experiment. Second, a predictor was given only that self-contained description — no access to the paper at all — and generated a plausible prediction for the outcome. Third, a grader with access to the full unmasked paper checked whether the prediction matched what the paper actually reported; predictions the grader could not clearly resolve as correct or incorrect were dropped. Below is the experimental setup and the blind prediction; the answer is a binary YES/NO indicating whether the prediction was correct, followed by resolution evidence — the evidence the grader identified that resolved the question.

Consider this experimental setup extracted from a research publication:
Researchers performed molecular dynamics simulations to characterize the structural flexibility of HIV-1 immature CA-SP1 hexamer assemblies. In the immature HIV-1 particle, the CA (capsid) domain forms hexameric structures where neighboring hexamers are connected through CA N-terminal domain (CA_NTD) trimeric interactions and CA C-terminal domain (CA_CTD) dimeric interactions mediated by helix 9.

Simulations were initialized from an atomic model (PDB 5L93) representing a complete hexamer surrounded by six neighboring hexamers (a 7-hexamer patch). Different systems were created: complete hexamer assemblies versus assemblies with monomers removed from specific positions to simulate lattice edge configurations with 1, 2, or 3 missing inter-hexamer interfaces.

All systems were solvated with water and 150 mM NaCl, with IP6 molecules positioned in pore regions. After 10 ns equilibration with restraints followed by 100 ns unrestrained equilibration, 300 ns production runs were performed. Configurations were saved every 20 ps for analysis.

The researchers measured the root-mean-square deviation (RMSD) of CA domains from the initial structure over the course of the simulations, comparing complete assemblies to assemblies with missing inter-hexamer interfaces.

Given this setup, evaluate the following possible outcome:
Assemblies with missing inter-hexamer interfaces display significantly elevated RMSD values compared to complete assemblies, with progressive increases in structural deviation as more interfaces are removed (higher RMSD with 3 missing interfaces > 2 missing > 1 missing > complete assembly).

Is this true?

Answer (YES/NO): NO